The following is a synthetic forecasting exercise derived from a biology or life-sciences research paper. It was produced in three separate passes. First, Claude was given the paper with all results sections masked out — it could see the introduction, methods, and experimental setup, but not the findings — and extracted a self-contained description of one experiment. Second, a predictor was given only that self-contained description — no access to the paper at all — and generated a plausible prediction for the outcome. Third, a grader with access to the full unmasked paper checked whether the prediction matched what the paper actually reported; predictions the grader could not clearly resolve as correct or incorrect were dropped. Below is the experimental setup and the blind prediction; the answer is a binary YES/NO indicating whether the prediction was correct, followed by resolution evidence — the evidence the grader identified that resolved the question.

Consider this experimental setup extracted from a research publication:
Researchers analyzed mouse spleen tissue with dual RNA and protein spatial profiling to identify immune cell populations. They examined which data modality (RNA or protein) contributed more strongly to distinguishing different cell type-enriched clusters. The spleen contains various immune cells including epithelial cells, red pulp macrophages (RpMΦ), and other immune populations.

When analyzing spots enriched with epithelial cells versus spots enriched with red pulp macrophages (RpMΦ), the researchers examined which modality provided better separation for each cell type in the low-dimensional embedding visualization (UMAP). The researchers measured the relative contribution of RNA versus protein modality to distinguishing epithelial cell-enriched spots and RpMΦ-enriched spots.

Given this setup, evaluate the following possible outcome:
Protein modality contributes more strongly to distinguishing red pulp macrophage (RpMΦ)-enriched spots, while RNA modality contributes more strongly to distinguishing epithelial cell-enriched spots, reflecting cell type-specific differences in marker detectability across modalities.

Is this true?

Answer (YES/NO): NO